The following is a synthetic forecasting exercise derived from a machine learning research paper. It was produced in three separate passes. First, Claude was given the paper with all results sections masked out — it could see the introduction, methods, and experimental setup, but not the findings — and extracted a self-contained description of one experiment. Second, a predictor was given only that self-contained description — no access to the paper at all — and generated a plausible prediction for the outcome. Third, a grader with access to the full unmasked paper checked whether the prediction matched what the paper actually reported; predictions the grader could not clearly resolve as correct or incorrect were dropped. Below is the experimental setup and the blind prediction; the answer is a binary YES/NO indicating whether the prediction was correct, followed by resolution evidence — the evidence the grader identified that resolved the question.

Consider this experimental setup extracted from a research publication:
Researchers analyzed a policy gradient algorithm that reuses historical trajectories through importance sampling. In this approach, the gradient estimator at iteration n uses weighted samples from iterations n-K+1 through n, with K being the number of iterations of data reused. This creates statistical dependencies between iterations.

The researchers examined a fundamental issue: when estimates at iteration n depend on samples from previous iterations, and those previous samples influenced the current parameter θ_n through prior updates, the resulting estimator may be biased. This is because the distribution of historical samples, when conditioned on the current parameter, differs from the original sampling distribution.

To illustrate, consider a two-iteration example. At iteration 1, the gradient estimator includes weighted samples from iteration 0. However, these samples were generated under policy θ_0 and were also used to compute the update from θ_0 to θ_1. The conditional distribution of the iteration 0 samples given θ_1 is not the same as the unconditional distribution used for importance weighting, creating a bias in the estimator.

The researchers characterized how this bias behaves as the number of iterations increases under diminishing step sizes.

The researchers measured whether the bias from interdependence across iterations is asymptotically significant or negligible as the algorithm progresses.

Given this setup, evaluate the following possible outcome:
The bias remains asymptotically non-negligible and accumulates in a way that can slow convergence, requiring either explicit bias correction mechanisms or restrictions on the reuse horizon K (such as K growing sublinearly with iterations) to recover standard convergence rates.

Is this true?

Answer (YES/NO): NO